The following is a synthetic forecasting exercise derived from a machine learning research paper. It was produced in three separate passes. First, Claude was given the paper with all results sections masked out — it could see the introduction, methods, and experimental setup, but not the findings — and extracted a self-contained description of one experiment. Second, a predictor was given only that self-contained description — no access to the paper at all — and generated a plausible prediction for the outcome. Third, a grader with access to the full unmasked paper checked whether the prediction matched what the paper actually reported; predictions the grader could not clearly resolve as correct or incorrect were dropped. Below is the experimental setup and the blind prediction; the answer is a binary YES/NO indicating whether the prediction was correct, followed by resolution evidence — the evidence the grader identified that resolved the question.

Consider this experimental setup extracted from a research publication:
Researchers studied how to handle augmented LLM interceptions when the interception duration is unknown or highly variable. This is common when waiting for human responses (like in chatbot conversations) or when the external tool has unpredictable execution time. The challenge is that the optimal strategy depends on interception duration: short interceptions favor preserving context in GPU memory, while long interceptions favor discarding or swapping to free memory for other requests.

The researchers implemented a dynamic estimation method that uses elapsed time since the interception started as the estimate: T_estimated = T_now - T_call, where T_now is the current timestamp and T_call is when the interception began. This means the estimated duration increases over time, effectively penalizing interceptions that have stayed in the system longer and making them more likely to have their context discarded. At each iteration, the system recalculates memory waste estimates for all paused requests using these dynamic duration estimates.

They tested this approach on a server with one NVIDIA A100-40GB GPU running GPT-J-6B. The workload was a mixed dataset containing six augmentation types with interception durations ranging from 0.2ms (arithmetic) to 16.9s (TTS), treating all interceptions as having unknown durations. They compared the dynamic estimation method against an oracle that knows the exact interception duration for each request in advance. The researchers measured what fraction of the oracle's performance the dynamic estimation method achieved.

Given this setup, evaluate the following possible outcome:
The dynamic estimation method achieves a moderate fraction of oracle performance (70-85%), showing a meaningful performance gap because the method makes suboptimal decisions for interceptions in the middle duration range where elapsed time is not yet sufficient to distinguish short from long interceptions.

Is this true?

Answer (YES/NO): NO